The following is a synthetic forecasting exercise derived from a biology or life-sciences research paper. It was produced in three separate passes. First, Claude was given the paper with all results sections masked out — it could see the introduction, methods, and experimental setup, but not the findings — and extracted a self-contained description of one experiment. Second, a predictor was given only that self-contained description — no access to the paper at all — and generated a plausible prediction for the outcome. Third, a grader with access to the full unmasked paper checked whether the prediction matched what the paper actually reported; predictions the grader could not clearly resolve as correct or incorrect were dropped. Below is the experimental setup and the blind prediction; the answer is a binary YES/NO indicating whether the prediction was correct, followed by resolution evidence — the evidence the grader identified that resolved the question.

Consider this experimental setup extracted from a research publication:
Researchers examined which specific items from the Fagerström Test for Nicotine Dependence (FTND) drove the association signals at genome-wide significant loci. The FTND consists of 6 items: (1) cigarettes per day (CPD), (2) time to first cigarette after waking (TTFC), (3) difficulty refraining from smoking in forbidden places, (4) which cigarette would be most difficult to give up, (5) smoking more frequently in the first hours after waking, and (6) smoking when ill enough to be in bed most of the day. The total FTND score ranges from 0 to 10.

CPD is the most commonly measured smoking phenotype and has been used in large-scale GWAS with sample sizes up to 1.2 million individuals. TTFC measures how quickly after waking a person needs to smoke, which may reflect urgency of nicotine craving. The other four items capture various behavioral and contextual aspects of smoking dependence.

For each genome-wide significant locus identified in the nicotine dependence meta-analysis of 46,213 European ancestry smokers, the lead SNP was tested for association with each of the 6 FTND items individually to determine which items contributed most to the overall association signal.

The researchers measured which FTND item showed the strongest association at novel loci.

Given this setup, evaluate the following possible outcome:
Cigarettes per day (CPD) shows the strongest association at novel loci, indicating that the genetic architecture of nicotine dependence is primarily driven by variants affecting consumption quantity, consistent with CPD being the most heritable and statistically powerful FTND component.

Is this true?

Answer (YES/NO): NO